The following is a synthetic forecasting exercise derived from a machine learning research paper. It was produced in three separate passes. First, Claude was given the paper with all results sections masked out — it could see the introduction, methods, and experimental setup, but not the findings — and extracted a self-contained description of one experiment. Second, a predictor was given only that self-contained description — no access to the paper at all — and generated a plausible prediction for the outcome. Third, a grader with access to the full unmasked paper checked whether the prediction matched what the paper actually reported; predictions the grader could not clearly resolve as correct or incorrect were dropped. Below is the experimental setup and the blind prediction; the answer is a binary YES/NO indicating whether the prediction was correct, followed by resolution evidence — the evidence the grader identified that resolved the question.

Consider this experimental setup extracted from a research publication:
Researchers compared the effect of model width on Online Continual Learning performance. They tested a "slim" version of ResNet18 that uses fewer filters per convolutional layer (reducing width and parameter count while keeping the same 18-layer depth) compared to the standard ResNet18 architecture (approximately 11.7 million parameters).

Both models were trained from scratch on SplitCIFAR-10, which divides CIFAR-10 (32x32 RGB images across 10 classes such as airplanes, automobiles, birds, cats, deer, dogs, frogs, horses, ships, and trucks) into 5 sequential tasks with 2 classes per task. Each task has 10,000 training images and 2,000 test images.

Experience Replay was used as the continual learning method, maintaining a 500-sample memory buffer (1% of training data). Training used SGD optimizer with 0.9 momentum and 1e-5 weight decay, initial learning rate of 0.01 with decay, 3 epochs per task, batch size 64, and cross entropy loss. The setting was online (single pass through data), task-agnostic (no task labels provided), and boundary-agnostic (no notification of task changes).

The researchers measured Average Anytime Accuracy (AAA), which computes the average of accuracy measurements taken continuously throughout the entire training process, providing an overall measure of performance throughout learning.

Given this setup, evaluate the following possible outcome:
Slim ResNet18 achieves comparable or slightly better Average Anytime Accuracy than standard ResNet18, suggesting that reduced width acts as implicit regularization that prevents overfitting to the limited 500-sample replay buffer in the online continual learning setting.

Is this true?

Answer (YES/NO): NO